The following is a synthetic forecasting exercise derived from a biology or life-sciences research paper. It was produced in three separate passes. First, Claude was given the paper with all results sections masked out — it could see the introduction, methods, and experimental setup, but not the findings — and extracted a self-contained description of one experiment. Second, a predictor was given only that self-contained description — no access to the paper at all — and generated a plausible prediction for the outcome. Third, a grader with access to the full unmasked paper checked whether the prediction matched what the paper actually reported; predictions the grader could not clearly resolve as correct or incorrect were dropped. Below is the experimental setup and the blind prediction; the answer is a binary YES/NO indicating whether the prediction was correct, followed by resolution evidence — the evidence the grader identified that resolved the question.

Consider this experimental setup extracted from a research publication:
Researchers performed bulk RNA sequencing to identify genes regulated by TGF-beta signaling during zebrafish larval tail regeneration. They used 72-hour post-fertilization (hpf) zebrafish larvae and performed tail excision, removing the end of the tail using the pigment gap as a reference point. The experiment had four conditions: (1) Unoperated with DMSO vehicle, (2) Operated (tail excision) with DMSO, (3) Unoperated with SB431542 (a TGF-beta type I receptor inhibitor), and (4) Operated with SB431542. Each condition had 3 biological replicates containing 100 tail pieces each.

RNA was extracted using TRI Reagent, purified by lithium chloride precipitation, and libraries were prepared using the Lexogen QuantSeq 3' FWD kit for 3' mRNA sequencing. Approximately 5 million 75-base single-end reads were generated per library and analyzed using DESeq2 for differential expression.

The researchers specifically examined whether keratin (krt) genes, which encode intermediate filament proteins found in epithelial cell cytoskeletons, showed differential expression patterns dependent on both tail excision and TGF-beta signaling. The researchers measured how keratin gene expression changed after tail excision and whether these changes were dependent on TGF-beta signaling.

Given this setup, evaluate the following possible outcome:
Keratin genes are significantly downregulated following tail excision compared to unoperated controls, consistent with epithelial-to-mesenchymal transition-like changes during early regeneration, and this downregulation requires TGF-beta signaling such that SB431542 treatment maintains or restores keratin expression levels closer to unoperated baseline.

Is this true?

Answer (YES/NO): NO